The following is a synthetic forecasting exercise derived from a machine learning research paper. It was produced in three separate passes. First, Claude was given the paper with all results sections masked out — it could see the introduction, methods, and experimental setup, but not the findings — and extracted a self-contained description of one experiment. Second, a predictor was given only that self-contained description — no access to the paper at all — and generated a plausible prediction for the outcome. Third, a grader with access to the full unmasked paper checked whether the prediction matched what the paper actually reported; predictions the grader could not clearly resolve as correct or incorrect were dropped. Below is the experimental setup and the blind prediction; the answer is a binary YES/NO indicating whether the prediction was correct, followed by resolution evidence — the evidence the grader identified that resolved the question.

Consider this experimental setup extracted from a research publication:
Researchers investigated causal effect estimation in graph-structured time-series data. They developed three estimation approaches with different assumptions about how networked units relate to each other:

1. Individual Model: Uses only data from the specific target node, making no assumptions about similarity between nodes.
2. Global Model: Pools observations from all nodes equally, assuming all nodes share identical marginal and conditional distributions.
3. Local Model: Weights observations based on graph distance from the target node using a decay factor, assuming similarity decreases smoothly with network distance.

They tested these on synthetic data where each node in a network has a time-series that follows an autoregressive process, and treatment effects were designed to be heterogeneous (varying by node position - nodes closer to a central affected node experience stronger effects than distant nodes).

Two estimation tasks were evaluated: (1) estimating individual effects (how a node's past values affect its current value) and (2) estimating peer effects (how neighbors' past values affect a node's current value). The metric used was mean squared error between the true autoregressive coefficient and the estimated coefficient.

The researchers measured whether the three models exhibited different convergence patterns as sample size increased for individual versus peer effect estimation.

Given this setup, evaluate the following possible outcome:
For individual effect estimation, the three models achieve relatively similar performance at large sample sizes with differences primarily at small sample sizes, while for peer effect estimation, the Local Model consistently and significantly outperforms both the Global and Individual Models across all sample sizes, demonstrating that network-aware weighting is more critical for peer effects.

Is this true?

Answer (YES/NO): NO